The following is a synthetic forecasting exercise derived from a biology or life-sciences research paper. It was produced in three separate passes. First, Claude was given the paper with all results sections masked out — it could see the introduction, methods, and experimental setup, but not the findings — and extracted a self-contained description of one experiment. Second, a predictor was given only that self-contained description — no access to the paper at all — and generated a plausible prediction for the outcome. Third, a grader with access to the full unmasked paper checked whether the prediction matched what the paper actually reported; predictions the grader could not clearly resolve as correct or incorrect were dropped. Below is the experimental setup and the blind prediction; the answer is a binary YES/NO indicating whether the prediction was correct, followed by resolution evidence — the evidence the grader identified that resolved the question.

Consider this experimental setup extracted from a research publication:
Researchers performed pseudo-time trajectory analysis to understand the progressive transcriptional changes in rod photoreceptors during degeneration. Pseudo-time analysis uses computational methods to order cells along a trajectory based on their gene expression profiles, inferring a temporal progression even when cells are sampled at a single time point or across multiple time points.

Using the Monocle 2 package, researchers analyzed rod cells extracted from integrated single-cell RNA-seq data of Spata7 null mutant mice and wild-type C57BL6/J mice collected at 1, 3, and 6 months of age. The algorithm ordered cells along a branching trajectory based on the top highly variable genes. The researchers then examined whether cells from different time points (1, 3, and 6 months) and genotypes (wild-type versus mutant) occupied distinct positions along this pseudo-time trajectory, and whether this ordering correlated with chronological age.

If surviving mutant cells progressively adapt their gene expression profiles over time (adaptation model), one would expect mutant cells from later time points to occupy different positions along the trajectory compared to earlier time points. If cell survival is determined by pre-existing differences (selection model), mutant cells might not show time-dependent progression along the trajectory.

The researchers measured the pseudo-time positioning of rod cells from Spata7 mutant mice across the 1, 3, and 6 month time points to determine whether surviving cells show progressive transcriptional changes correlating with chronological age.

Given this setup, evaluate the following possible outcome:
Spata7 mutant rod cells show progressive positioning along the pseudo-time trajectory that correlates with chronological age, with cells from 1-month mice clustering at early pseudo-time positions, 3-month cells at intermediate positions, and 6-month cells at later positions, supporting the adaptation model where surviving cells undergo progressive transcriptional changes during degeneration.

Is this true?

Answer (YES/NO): NO